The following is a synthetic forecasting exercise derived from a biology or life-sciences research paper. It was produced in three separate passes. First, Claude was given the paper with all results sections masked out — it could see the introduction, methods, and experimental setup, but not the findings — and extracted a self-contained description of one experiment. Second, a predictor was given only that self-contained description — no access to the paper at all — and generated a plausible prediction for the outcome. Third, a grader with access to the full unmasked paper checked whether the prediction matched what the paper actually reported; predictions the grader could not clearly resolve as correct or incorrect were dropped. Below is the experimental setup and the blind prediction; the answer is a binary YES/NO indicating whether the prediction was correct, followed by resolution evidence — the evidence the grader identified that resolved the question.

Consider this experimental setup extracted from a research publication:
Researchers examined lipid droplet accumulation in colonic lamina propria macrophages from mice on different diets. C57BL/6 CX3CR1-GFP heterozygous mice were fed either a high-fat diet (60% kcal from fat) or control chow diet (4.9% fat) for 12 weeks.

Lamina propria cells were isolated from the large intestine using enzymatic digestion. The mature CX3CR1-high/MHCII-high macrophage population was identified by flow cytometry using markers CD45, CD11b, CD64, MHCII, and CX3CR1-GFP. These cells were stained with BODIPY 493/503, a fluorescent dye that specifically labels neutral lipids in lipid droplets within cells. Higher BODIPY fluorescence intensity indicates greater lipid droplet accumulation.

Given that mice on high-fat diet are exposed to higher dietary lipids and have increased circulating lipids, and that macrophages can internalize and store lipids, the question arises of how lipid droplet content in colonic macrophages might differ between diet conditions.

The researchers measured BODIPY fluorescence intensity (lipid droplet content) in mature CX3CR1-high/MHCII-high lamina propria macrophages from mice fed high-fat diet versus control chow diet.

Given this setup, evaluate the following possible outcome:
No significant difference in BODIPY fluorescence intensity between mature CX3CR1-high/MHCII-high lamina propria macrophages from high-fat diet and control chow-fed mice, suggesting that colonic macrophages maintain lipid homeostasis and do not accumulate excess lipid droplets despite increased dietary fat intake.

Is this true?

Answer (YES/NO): NO